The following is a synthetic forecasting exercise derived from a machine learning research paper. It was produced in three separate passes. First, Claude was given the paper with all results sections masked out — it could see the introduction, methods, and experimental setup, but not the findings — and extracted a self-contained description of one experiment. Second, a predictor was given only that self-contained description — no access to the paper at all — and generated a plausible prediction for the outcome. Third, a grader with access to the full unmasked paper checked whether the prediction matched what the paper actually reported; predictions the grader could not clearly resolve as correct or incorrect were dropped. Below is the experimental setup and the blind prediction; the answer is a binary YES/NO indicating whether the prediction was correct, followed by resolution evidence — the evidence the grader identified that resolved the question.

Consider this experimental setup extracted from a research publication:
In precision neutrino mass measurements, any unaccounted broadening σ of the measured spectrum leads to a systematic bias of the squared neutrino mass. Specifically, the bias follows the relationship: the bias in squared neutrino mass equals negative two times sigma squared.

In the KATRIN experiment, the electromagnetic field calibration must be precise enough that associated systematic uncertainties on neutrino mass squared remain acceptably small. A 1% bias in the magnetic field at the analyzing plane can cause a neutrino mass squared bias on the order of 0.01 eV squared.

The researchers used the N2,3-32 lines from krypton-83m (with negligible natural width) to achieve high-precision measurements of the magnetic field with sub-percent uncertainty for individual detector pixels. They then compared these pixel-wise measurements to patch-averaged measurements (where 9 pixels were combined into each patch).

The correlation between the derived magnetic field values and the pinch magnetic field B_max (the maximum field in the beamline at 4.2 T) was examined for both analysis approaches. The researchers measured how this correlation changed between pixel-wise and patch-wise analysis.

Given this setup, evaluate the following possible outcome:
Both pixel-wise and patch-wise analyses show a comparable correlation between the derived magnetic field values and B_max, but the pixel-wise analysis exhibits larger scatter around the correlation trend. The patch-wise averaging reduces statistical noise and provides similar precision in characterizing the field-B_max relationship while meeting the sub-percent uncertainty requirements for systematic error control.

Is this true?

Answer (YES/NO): NO